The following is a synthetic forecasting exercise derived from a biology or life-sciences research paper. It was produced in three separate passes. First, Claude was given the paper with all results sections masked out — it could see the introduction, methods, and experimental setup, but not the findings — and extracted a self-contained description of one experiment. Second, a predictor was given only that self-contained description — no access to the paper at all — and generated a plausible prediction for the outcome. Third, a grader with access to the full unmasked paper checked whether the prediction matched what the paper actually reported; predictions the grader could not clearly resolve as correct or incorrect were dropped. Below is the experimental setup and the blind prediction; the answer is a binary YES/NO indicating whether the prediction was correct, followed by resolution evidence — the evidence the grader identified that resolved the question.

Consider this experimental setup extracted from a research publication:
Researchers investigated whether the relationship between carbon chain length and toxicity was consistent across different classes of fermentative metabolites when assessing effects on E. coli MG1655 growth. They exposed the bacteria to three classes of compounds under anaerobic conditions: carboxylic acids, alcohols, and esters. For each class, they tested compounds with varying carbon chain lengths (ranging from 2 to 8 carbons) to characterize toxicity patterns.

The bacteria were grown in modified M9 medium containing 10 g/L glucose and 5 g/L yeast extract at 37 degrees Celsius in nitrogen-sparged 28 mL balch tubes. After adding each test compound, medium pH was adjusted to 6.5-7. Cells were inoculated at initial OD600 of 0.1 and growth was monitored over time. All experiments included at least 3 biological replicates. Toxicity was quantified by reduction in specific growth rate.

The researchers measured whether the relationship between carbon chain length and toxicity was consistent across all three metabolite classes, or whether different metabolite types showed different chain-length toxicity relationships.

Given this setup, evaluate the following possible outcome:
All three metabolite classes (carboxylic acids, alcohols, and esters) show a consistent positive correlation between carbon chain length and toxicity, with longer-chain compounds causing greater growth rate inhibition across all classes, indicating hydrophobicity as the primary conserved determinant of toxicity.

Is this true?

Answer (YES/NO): NO